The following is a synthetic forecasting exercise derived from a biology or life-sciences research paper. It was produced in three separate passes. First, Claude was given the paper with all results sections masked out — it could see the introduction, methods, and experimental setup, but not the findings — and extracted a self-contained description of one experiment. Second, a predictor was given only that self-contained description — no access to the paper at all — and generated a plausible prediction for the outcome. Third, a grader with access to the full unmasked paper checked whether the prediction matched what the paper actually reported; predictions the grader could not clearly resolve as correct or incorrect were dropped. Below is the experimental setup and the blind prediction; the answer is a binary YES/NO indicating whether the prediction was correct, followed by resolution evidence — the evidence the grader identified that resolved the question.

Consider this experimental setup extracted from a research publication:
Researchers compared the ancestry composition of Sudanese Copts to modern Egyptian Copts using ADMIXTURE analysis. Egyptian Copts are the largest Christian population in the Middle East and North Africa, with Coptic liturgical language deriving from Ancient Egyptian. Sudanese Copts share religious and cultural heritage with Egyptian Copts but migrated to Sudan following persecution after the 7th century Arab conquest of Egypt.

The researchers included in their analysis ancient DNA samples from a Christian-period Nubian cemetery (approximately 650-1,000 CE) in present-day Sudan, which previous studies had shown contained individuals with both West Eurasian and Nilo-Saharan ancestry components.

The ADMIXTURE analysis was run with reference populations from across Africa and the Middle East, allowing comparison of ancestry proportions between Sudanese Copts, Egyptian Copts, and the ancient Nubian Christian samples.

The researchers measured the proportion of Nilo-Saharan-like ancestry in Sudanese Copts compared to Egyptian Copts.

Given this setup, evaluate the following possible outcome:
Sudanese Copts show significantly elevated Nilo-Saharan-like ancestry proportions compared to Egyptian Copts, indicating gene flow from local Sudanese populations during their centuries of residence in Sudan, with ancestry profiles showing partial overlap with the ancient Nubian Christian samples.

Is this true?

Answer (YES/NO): NO